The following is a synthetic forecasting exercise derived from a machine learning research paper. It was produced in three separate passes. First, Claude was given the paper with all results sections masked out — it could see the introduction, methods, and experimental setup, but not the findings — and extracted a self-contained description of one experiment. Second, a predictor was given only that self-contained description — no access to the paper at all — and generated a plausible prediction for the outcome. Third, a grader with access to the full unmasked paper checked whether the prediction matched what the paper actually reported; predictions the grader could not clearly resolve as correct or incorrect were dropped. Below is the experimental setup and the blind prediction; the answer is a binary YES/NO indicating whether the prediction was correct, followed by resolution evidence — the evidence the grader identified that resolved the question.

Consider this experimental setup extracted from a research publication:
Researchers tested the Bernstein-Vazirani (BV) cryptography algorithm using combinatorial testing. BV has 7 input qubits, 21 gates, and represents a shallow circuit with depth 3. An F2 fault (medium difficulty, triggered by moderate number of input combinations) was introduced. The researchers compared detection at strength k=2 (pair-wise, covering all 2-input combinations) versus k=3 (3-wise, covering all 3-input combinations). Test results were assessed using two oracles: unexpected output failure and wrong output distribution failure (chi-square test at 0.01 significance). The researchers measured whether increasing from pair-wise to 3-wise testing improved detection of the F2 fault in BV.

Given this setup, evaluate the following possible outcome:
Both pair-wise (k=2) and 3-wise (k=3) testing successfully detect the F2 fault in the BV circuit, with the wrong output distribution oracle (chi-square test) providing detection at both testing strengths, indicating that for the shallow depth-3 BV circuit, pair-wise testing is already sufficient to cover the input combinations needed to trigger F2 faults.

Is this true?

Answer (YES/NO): NO